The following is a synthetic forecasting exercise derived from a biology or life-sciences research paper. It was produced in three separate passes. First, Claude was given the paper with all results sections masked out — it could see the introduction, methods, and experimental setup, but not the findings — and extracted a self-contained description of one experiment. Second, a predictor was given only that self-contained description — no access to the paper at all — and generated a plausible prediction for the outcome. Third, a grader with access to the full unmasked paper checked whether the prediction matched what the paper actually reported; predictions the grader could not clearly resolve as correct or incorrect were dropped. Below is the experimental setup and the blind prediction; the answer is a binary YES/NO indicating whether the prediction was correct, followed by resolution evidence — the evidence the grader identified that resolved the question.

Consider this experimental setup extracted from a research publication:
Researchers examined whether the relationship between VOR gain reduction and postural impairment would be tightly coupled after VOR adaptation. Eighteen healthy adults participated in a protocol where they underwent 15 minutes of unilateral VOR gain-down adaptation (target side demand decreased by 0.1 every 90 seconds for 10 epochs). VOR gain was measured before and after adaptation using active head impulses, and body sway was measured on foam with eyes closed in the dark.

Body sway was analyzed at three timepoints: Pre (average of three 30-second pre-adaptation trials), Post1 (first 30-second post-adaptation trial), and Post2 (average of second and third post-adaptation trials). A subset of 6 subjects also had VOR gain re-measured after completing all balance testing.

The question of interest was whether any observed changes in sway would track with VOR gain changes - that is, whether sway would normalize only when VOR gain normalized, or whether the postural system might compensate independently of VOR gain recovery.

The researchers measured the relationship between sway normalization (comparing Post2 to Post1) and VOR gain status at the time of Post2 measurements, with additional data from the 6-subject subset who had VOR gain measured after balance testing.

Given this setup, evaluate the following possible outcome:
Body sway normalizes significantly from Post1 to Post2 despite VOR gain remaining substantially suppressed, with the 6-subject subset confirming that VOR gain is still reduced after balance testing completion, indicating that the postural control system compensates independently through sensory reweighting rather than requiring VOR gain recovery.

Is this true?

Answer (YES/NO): YES